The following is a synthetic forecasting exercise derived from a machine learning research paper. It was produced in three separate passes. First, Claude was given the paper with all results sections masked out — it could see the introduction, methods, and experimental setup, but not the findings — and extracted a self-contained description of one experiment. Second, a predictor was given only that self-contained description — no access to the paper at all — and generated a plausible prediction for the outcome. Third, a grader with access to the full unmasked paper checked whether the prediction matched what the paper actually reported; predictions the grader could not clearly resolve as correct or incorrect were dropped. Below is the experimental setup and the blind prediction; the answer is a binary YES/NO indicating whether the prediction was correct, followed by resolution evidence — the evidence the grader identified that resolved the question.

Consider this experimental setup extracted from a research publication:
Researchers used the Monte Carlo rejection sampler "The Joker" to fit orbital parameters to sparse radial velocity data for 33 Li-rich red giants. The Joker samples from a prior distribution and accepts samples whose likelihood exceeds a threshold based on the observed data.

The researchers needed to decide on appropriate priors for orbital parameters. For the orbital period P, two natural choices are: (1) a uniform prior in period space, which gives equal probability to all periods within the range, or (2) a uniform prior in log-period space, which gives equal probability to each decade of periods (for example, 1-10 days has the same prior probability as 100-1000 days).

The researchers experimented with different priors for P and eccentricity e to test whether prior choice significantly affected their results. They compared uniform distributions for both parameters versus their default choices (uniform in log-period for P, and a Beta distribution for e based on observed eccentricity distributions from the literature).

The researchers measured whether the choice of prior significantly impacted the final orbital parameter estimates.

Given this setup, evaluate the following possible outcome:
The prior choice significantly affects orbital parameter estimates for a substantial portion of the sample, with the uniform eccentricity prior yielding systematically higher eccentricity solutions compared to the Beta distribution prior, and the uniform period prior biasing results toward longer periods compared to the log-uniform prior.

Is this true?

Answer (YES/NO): NO